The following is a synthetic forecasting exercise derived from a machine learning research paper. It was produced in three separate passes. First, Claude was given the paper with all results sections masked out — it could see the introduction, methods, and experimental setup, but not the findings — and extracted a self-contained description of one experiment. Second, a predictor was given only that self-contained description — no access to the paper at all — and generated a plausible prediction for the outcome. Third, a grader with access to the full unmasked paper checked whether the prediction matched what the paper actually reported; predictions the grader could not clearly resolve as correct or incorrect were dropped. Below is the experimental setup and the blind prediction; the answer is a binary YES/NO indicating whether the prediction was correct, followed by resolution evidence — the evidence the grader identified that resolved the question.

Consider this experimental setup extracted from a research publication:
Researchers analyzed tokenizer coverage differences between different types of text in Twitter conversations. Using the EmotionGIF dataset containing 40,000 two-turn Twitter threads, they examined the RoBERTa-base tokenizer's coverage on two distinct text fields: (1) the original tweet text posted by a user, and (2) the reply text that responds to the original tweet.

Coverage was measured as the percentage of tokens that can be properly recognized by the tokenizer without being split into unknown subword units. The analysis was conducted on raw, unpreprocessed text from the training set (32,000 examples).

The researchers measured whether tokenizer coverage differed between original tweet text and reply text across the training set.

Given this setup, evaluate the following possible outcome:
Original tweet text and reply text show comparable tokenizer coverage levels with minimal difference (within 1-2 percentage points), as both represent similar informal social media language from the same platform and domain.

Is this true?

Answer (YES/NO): NO